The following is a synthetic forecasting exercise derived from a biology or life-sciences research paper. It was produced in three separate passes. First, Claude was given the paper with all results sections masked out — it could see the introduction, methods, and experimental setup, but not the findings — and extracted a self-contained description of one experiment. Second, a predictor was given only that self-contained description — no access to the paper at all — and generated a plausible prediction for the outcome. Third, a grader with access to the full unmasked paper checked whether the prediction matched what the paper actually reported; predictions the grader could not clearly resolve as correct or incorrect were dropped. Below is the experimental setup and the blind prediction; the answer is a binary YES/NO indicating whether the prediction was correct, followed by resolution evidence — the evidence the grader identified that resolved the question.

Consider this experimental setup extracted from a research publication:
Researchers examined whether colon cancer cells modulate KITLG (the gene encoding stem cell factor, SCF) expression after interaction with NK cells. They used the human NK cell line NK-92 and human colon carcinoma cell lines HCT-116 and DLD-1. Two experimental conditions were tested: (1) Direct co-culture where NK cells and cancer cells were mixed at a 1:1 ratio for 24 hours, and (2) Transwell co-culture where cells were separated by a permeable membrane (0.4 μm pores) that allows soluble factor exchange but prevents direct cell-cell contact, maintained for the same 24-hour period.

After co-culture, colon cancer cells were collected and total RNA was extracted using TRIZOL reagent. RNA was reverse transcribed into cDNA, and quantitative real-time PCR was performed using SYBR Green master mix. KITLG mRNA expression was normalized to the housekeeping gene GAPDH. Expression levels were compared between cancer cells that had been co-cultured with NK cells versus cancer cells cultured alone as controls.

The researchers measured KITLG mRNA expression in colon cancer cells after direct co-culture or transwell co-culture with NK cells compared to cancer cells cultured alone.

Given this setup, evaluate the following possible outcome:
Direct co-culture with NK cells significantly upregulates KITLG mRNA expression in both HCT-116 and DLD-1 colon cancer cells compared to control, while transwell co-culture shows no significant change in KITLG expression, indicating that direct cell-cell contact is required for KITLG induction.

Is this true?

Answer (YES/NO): NO